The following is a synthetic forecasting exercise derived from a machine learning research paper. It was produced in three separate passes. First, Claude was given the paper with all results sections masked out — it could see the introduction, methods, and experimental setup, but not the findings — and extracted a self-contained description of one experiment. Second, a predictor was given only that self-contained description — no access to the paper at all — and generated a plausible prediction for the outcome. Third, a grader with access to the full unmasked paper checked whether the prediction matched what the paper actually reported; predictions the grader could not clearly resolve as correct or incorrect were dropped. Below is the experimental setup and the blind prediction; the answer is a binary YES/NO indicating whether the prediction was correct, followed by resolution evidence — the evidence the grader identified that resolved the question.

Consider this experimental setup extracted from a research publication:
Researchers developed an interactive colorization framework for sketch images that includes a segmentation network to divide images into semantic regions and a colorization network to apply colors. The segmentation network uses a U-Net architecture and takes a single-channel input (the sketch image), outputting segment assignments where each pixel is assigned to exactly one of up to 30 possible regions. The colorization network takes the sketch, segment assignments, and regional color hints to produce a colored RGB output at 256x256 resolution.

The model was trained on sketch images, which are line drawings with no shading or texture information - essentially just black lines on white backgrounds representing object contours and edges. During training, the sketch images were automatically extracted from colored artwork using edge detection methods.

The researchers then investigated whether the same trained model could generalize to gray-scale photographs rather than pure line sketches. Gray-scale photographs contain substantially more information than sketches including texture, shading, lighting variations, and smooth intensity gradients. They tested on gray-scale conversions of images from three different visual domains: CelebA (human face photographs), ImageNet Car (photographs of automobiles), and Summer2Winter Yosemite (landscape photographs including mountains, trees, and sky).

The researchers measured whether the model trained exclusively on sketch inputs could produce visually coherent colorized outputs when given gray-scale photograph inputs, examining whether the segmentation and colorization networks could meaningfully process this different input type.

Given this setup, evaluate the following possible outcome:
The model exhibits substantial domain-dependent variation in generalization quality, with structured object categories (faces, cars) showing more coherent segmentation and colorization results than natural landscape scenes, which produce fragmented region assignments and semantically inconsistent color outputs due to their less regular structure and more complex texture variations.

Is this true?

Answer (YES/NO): NO